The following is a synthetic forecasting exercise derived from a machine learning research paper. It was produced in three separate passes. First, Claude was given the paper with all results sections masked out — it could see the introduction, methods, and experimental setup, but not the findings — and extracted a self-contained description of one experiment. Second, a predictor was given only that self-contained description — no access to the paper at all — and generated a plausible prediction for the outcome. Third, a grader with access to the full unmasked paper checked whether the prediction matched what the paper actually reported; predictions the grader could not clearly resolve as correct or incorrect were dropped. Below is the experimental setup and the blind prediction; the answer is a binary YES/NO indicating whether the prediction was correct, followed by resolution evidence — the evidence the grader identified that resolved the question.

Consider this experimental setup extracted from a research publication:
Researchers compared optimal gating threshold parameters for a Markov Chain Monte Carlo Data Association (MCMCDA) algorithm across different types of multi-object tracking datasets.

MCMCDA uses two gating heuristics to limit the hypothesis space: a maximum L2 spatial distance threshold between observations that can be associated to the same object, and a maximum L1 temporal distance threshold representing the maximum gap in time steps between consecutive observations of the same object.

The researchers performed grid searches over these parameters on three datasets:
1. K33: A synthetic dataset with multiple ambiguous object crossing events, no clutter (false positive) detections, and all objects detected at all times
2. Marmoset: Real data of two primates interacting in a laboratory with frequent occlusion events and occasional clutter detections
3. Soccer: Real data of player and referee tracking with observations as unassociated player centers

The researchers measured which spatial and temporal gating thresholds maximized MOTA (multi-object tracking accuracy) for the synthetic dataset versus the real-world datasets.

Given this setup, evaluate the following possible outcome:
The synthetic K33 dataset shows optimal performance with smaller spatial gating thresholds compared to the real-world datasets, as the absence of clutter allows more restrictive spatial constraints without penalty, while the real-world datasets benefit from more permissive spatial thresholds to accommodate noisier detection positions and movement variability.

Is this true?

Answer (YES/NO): YES